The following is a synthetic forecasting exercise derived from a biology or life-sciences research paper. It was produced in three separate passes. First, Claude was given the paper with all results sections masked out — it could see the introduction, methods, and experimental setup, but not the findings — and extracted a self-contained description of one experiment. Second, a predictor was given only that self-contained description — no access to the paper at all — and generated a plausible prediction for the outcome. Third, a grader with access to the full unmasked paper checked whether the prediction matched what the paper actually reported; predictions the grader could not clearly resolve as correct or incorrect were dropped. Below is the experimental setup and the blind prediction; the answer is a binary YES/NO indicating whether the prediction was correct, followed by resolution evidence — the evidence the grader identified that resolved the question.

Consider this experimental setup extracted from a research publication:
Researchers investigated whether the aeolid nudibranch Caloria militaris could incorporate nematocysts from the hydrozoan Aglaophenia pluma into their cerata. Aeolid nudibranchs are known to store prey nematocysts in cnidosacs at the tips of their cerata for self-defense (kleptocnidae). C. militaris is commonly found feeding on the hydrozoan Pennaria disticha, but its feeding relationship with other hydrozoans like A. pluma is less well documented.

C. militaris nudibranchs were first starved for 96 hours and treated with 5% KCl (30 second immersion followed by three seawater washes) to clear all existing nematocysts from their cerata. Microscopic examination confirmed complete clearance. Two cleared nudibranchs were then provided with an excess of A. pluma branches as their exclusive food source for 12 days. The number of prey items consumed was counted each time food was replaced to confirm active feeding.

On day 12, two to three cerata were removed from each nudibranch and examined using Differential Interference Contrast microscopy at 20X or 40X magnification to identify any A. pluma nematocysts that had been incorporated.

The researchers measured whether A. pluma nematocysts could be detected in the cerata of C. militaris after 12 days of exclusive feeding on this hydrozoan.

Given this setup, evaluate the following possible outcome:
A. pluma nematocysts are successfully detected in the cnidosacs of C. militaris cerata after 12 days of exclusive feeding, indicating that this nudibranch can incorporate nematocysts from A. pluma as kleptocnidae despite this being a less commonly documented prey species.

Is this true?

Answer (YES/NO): NO